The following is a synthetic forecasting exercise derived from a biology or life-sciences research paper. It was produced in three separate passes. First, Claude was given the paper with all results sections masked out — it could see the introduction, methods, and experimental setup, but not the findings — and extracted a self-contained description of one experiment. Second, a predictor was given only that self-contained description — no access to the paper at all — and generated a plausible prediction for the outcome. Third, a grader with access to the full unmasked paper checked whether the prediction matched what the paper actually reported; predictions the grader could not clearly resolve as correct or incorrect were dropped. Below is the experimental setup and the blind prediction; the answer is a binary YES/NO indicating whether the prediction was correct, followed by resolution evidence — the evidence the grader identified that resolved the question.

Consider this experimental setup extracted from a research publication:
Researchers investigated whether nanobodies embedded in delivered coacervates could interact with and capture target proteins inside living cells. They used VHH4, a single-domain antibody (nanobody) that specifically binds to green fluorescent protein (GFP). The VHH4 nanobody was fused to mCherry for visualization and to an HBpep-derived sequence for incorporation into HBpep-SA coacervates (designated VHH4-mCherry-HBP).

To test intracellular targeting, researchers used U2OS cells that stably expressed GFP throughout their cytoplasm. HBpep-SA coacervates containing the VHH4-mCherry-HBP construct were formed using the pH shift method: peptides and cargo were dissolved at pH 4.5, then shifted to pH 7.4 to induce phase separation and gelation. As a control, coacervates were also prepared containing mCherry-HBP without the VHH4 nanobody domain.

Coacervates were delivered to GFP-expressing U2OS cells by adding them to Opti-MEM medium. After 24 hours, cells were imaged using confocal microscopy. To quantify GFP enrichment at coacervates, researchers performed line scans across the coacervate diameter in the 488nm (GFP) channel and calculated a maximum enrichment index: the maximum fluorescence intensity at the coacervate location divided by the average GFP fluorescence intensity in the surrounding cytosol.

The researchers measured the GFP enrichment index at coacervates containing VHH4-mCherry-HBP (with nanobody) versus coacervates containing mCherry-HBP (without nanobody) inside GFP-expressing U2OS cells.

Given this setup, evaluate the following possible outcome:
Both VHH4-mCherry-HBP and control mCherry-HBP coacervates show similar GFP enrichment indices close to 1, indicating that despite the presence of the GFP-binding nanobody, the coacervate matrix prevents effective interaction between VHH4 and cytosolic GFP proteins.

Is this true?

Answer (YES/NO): NO